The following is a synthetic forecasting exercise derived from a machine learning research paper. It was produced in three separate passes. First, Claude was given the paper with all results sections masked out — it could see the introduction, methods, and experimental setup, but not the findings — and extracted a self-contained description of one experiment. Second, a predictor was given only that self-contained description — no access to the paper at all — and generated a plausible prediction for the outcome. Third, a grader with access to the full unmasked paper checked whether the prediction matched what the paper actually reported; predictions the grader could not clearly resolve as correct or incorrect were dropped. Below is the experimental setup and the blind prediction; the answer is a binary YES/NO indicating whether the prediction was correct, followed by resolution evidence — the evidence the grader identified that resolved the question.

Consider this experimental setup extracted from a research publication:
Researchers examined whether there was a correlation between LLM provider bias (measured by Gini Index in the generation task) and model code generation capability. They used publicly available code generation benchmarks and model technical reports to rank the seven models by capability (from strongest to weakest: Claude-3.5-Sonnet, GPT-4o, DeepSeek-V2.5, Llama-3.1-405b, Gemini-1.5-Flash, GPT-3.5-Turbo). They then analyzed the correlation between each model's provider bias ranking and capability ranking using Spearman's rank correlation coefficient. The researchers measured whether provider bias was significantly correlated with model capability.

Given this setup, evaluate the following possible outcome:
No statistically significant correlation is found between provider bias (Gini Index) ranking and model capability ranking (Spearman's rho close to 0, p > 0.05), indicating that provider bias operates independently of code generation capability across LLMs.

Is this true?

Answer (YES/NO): YES